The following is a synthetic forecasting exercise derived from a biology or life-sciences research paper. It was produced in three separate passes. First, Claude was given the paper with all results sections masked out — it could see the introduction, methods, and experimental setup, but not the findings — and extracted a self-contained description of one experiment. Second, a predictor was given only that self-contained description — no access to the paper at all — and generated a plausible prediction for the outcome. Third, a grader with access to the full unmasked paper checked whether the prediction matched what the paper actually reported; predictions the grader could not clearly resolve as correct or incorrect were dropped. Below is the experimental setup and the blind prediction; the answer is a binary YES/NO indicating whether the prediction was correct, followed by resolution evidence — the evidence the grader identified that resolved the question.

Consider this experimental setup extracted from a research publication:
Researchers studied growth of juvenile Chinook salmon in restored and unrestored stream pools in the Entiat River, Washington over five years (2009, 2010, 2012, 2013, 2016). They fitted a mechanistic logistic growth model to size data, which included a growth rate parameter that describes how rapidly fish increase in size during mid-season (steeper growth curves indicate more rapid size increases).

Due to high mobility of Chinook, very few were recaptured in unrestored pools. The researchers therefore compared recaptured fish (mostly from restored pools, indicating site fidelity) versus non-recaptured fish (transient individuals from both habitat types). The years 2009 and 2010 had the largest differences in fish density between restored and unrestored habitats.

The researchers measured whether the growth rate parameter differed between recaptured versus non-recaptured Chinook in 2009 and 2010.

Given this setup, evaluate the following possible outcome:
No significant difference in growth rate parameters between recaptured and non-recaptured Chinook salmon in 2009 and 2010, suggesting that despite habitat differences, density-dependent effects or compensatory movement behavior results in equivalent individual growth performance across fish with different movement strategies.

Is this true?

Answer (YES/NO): NO